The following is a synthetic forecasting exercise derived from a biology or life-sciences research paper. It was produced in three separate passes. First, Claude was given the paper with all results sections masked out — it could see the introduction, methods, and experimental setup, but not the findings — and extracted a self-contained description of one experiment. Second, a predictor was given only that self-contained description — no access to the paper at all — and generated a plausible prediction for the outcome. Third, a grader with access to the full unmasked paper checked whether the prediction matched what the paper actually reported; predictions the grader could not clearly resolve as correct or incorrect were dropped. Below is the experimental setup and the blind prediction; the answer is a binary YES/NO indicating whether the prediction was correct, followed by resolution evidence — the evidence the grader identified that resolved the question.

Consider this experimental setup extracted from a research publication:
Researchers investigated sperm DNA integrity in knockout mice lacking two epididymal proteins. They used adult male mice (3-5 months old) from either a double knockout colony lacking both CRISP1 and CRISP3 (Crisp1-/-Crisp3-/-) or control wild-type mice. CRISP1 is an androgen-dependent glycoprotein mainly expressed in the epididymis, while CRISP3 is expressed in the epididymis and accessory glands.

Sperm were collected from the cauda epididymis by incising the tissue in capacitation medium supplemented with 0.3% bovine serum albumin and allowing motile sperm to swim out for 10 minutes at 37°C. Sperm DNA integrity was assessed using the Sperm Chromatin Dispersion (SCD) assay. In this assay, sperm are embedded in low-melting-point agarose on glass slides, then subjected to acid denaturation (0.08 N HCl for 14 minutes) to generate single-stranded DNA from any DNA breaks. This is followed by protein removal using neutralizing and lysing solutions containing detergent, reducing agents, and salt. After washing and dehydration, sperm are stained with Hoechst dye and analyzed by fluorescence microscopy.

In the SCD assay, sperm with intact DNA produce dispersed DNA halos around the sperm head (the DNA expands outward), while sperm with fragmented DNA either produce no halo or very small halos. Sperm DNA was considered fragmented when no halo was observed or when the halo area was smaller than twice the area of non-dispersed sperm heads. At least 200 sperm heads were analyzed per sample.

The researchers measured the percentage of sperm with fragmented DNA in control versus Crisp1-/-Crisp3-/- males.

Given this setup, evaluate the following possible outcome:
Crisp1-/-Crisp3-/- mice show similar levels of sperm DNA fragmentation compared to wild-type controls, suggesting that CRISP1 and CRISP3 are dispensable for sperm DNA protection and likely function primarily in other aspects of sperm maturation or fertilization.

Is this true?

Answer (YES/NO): NO